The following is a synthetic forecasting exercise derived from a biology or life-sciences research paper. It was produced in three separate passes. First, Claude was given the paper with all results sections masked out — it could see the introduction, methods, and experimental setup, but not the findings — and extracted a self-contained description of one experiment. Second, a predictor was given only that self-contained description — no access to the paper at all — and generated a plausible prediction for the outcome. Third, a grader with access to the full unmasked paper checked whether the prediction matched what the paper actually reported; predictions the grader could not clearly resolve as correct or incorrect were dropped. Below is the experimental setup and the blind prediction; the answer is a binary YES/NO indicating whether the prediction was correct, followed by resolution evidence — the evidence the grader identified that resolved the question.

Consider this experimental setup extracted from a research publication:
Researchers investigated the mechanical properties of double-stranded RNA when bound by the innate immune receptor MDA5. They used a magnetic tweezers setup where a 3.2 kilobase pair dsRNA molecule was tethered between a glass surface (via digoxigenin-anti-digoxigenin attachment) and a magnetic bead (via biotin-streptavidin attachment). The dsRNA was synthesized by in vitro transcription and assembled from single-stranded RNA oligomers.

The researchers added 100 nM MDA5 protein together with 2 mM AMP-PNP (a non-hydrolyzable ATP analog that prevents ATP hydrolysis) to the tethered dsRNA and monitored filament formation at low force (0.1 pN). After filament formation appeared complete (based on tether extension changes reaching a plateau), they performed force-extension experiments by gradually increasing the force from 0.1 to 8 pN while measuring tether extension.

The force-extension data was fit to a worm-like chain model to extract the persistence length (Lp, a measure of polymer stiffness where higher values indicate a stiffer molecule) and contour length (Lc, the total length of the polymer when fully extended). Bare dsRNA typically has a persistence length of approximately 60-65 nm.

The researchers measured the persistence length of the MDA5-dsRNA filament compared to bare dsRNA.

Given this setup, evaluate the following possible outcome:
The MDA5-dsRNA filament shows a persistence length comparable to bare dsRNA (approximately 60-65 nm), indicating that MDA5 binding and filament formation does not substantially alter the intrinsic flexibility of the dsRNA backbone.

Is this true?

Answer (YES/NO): NO